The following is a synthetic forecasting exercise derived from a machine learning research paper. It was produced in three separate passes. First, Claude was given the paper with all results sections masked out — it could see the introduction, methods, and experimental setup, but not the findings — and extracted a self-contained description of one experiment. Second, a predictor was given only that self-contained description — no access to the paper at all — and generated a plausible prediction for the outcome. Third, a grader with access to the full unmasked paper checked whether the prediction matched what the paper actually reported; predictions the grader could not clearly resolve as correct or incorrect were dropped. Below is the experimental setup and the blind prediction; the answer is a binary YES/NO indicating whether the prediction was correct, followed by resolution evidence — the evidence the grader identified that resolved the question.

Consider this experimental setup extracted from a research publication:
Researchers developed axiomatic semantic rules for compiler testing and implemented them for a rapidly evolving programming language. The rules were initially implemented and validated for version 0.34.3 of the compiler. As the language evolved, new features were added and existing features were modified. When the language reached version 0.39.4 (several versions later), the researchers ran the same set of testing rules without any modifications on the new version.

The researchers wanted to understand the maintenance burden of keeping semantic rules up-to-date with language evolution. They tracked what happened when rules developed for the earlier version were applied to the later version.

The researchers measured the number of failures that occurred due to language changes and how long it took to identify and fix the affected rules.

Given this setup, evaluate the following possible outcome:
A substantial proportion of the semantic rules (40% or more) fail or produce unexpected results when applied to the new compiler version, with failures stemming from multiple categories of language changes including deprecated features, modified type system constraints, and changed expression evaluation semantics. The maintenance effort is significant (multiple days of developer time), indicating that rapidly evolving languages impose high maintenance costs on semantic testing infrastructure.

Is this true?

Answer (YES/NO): NO